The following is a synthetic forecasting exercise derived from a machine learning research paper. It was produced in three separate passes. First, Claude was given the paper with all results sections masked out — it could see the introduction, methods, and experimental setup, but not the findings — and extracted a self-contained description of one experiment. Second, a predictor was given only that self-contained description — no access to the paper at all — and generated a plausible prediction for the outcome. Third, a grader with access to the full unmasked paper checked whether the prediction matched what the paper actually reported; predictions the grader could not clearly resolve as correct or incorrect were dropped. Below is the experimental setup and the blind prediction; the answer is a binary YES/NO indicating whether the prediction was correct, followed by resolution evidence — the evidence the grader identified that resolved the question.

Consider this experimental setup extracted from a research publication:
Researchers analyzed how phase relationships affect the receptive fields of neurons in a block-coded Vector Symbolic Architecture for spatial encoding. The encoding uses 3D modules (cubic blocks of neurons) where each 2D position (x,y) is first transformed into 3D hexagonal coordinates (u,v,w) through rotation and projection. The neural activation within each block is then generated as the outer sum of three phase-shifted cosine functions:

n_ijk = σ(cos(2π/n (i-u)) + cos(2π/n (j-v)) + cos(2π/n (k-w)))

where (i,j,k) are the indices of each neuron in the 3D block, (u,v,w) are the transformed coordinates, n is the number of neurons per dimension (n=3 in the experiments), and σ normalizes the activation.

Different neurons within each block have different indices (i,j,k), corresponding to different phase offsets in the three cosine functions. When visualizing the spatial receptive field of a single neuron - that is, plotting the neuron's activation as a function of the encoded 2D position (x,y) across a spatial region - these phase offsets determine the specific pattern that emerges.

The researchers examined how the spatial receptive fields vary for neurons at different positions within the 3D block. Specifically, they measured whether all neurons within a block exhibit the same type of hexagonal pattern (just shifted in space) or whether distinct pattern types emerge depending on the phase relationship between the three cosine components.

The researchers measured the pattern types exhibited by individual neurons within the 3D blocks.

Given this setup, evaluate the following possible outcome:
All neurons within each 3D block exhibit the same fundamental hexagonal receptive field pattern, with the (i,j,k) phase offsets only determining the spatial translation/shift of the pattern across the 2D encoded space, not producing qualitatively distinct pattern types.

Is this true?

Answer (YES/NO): NO